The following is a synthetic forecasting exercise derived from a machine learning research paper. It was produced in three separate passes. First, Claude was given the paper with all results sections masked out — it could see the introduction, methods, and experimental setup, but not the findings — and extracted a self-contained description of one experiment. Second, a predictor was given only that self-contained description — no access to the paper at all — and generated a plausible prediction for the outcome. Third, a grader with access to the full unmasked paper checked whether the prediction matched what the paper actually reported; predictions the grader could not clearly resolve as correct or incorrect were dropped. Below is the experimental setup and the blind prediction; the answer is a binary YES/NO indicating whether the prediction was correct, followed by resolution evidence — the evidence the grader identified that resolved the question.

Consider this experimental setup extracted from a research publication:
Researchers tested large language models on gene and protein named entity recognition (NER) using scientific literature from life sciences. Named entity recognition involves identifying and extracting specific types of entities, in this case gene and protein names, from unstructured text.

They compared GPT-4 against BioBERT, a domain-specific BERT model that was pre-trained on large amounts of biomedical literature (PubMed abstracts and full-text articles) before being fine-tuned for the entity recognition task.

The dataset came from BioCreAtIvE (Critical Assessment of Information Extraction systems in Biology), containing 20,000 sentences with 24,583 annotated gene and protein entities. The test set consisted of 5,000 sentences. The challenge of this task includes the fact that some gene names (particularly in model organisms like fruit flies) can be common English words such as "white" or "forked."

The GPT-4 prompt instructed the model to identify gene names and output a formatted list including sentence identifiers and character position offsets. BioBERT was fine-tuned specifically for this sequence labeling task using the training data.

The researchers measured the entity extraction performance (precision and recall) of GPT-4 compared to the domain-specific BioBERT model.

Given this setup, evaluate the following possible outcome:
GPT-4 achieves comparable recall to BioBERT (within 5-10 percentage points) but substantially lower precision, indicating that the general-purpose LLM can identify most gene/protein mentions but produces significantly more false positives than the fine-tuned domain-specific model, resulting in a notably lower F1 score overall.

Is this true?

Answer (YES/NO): YES